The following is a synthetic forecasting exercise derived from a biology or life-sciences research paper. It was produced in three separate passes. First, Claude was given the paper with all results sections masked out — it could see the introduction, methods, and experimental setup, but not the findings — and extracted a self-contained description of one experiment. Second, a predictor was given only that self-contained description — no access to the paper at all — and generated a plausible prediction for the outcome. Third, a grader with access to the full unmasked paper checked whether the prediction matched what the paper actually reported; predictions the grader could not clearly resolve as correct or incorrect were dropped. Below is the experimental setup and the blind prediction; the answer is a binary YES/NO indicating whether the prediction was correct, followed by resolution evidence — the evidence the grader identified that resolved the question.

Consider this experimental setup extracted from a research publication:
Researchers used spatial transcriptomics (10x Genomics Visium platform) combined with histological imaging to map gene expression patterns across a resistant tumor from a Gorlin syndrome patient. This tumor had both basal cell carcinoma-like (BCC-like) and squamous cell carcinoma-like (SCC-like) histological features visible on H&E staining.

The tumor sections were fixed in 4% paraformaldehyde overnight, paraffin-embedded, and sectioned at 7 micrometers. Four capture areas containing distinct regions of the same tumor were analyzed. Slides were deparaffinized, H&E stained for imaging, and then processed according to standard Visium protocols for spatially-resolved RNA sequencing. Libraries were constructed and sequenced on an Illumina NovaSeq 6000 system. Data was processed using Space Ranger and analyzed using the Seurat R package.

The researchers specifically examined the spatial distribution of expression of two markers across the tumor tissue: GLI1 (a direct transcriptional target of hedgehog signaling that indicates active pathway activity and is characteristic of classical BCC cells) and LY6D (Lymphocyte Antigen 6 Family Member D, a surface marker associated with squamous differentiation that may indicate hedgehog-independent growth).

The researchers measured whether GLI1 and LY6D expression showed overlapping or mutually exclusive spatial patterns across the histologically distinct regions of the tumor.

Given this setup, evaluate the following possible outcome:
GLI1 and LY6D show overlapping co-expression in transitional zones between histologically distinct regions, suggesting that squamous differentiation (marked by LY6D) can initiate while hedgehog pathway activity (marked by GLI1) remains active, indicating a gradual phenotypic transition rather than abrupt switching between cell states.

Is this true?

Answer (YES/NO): NO